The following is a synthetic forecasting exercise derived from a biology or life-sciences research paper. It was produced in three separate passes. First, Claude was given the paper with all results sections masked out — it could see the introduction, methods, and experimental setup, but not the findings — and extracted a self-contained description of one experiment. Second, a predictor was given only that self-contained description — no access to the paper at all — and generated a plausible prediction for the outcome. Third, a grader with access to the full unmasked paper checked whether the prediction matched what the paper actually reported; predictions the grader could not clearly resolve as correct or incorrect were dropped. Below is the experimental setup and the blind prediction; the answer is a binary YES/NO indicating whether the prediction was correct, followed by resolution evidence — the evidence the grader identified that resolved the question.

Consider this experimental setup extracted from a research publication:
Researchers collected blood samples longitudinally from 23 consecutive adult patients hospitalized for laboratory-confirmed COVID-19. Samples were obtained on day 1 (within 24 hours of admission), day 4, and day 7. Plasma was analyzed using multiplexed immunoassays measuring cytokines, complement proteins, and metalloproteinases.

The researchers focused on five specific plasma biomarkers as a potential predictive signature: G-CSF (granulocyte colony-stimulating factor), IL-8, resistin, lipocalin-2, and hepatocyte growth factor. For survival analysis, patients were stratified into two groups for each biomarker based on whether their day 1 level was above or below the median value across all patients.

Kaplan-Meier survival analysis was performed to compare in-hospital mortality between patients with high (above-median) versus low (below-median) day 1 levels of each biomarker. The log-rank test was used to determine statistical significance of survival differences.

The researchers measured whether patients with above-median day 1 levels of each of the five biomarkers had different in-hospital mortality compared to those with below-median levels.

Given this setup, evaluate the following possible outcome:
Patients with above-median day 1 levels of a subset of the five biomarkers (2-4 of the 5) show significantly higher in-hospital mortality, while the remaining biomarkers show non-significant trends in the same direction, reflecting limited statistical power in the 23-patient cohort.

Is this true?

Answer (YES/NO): YES